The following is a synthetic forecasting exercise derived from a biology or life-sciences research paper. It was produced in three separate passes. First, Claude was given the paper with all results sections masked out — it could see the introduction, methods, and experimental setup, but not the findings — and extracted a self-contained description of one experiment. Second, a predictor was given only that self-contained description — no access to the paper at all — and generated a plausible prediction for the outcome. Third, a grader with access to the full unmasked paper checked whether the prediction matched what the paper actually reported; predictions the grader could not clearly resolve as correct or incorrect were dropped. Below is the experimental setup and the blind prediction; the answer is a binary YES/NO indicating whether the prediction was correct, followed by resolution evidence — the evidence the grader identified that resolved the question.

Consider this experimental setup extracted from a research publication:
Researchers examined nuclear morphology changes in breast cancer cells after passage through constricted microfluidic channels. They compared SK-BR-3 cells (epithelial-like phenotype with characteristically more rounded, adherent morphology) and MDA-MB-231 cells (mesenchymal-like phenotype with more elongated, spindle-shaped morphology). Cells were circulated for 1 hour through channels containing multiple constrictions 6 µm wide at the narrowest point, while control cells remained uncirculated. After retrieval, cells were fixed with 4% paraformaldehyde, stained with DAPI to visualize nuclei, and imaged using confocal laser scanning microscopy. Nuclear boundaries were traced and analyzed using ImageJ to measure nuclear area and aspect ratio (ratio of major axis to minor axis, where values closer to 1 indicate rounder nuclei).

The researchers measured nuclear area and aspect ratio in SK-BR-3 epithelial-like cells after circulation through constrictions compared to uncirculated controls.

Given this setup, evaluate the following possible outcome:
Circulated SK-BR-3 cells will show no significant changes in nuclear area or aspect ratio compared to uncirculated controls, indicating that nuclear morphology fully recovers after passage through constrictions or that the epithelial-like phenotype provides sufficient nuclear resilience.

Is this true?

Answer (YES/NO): NO